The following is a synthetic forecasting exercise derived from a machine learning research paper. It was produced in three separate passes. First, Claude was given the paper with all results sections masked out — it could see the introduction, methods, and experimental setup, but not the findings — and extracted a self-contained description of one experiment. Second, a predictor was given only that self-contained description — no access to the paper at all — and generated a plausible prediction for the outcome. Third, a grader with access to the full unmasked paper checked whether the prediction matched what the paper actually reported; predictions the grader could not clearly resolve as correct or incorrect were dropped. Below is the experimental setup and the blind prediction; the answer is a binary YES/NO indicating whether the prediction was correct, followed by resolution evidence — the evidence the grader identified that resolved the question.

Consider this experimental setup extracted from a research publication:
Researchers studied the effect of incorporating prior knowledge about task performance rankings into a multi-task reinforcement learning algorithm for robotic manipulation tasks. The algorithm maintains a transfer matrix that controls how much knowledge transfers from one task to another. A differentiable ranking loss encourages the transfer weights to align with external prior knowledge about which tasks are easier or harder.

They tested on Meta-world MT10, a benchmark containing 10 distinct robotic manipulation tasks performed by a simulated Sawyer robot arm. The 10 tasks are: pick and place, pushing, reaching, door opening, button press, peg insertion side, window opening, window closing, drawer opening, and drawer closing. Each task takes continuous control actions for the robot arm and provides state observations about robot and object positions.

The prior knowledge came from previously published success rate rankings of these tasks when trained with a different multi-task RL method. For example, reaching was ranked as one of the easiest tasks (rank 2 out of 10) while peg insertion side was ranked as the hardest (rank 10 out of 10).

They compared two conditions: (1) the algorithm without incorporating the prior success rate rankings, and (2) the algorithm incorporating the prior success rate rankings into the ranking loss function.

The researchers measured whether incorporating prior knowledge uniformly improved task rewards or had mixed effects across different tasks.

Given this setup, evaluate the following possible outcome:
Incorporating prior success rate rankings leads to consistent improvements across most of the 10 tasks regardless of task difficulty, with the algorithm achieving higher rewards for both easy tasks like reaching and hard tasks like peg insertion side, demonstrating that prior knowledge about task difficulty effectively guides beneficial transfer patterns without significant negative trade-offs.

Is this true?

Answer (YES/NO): NO